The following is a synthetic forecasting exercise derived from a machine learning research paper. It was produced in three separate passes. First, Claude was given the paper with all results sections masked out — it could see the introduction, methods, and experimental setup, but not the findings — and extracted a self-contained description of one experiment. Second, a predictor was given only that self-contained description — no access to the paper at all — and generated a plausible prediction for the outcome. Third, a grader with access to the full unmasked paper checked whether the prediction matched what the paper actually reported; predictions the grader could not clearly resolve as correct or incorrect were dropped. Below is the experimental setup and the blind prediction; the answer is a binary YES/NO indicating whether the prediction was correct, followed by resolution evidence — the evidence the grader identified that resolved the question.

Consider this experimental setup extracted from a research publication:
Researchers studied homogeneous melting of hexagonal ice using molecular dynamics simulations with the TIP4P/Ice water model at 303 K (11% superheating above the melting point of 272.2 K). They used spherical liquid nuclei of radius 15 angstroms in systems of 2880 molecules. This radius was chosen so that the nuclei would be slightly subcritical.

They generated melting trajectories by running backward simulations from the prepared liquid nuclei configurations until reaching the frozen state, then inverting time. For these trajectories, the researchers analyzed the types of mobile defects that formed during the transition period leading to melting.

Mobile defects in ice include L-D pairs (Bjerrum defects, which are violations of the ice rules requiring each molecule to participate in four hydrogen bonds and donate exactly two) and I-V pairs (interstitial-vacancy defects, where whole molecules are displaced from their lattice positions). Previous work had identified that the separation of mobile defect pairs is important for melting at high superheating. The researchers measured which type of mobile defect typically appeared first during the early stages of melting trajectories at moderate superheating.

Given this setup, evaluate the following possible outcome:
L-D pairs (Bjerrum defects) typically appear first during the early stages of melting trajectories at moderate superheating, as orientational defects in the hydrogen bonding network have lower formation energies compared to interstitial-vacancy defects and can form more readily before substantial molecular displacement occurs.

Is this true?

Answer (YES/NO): YES